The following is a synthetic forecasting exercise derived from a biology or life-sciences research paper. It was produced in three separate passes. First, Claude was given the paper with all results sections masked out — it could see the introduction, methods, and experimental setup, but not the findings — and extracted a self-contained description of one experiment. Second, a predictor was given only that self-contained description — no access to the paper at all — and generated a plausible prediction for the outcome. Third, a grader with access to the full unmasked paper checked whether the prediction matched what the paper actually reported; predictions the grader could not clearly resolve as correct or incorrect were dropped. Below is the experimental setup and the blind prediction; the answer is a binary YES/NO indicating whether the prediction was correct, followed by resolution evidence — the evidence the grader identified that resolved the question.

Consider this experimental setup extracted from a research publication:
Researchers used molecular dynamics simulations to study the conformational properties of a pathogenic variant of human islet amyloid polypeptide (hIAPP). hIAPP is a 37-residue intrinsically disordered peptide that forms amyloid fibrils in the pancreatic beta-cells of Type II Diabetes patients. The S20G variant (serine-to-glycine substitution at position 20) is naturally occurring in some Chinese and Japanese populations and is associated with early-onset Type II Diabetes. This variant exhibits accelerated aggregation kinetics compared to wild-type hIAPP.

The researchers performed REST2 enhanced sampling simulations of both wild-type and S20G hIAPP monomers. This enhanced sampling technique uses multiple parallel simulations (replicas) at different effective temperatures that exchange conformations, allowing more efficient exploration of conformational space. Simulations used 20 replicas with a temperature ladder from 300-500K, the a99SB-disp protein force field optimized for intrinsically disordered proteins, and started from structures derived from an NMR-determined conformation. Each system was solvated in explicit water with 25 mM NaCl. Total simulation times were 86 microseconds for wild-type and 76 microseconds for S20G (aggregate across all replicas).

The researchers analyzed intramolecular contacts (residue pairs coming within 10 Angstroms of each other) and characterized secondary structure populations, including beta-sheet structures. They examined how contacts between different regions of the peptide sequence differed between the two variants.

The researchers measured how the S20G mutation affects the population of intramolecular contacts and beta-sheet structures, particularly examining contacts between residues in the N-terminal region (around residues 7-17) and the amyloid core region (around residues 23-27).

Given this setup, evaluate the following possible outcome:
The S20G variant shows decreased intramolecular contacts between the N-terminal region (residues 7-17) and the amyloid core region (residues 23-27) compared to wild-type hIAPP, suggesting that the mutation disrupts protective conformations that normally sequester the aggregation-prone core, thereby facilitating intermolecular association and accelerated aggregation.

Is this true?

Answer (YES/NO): NO